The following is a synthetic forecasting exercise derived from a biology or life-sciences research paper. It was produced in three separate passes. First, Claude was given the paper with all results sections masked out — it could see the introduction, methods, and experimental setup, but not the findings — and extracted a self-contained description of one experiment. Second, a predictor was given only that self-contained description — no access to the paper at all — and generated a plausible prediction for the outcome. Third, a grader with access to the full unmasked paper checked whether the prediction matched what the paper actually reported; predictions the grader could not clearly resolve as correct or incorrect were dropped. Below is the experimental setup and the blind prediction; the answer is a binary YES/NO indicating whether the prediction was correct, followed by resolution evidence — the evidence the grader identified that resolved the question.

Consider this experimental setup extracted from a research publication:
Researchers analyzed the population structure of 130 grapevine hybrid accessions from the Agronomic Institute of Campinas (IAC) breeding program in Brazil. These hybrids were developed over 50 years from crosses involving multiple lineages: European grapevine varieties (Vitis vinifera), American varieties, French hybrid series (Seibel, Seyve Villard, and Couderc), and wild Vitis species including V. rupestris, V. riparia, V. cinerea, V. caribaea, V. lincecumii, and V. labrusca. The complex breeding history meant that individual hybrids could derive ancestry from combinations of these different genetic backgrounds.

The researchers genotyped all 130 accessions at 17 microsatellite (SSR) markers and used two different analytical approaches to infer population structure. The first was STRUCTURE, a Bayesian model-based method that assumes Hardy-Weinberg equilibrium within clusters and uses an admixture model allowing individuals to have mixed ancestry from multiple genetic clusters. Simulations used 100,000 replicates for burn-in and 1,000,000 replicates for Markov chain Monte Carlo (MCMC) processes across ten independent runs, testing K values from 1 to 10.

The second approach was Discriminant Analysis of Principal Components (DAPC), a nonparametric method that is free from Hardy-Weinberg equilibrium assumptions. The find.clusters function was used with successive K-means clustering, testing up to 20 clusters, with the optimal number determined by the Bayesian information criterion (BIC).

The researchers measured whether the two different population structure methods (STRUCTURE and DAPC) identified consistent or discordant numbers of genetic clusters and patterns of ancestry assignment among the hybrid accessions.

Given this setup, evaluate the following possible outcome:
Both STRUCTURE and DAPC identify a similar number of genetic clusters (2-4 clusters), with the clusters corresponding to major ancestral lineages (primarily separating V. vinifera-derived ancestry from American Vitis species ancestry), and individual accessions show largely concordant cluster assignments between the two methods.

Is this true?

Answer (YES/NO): NO